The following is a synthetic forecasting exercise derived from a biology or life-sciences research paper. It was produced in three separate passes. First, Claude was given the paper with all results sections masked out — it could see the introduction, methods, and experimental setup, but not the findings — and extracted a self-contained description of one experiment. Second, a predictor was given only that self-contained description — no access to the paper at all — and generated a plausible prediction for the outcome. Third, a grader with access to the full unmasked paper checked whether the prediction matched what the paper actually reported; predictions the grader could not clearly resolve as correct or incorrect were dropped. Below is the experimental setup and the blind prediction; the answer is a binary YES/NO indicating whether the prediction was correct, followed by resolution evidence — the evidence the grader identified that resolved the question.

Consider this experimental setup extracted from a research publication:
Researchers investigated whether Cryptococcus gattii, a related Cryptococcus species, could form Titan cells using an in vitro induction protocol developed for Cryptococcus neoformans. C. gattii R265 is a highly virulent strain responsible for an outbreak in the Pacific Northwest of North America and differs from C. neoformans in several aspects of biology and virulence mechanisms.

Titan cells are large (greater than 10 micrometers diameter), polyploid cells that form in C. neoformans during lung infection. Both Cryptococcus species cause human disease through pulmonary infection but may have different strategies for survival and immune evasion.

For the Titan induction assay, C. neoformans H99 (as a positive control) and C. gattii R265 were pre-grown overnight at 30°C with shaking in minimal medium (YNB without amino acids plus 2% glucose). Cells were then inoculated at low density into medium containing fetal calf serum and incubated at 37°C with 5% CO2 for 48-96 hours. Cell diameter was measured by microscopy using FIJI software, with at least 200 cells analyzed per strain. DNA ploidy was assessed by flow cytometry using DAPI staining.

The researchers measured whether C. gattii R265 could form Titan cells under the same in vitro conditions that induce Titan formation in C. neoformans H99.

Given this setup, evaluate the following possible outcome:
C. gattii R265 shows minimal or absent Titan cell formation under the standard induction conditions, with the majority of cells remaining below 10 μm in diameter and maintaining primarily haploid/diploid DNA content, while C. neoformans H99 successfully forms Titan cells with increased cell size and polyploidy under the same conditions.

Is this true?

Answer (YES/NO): YES